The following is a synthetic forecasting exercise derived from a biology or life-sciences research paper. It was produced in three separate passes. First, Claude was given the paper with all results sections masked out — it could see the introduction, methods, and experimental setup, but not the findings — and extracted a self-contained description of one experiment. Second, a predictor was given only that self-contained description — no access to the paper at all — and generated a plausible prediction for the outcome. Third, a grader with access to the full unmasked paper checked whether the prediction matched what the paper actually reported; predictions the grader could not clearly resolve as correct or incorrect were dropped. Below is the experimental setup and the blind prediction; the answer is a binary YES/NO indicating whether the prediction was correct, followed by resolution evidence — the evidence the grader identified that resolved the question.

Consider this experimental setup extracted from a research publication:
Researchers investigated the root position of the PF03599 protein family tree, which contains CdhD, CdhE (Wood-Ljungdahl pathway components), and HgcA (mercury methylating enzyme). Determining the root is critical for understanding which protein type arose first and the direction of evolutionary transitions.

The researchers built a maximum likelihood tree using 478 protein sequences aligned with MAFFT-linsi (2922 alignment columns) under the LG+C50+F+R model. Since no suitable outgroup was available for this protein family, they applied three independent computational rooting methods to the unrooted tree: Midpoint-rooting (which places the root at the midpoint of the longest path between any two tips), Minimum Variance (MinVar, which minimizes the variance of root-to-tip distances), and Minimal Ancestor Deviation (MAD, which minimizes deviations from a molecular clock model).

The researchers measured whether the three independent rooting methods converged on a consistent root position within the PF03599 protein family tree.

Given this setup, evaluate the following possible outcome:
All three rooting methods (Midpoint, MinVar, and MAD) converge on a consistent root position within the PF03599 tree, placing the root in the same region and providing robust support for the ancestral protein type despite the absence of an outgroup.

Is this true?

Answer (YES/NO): YES